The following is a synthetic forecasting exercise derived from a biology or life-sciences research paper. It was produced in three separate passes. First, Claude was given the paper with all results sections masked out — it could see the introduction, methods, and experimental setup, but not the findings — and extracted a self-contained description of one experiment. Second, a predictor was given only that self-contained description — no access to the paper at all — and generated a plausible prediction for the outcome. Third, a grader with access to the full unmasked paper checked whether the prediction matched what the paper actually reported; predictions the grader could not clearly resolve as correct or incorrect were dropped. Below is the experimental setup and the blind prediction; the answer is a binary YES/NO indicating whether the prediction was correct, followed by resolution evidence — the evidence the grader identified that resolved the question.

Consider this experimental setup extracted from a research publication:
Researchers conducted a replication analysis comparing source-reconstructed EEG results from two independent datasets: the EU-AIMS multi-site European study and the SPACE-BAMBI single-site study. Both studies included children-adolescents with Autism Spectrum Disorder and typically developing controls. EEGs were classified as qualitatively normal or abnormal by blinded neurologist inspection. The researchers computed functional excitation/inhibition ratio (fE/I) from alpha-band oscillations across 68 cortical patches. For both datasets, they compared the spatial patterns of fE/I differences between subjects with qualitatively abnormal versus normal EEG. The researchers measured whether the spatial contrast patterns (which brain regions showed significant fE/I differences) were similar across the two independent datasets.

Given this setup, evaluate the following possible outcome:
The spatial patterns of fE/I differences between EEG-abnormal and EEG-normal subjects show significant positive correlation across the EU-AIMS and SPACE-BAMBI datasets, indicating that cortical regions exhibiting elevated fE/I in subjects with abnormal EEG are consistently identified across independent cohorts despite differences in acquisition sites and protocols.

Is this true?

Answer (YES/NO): NO